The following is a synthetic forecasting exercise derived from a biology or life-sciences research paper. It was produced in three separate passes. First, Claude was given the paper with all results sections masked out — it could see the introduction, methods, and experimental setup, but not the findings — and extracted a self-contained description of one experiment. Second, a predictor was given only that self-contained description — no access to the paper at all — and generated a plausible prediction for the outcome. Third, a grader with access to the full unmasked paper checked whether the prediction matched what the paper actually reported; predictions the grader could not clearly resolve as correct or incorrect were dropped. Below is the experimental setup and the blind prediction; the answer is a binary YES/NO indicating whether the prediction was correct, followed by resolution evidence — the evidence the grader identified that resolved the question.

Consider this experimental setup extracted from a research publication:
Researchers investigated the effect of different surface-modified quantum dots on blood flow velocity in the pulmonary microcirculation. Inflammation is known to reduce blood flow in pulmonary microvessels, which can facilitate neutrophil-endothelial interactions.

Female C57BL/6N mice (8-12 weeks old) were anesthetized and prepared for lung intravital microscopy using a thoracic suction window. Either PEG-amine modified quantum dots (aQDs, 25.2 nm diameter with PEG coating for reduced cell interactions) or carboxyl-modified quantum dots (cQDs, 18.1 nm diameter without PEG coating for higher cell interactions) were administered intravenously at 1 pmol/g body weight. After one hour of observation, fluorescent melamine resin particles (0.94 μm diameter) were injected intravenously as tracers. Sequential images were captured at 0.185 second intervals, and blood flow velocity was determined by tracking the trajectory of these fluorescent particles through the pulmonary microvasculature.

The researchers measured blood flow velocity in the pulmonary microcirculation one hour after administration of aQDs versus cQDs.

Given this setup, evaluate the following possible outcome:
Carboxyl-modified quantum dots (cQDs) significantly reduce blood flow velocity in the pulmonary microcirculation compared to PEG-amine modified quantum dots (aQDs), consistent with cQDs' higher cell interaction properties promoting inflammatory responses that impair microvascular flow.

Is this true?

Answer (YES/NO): NO